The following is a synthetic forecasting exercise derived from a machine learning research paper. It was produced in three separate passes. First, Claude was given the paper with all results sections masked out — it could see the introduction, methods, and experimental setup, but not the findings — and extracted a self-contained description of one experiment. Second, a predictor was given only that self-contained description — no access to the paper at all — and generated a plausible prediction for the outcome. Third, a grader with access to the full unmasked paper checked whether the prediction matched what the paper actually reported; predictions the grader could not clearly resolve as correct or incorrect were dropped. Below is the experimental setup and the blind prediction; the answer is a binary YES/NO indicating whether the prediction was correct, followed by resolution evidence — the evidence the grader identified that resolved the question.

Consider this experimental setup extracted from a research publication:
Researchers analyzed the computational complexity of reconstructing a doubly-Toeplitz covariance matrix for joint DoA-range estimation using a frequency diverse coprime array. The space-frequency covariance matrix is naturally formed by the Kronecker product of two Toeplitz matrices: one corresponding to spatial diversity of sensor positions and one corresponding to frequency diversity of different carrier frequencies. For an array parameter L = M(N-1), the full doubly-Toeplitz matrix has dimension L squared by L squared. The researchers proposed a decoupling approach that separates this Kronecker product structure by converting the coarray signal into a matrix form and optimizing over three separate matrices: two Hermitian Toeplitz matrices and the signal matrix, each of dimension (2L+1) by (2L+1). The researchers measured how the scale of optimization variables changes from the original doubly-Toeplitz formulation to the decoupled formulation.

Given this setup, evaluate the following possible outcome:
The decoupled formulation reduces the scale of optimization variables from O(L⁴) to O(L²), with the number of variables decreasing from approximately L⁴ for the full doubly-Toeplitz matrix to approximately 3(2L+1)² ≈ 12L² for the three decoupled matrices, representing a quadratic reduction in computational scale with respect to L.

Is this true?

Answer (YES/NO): YES